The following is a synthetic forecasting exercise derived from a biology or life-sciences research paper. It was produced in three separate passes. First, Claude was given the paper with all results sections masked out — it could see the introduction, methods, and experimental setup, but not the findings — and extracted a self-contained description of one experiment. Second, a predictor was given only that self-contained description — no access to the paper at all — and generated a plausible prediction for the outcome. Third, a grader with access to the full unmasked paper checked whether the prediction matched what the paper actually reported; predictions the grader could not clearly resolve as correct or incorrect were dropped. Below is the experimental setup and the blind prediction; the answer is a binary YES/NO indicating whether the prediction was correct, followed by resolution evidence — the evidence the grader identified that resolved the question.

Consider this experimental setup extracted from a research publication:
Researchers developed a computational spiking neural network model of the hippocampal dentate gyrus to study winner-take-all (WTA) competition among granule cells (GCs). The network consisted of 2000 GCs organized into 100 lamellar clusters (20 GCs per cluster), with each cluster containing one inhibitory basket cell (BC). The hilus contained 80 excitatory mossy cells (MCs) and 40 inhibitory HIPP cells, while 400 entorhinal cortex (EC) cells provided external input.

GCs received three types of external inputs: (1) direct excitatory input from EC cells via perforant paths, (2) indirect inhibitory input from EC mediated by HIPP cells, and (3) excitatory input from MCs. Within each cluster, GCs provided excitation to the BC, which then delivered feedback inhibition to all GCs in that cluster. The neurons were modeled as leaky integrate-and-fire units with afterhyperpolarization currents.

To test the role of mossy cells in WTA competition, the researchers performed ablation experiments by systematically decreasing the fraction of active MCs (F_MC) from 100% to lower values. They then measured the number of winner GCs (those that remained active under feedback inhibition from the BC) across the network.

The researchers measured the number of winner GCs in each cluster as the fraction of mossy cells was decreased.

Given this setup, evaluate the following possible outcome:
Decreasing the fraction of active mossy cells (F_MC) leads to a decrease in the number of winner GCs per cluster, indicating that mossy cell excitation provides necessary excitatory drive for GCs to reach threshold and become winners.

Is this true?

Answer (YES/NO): NO